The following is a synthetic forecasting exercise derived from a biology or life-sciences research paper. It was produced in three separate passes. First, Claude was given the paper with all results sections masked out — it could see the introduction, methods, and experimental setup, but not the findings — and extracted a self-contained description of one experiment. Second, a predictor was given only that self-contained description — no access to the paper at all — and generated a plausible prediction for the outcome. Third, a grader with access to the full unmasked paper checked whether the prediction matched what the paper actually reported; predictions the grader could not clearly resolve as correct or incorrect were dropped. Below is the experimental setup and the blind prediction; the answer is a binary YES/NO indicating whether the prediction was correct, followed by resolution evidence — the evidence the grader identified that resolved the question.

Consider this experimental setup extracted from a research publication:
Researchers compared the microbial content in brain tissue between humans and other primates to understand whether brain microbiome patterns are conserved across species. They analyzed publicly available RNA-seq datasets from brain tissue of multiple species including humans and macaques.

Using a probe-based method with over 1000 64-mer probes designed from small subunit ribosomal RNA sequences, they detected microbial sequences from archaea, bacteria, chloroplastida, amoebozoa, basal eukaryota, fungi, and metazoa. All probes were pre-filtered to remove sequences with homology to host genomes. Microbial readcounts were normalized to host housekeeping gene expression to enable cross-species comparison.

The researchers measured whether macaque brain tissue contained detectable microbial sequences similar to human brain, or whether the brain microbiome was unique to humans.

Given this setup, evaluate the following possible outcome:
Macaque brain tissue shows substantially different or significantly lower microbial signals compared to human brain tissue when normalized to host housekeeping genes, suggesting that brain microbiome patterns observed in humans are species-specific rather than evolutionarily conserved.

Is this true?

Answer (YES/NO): NO